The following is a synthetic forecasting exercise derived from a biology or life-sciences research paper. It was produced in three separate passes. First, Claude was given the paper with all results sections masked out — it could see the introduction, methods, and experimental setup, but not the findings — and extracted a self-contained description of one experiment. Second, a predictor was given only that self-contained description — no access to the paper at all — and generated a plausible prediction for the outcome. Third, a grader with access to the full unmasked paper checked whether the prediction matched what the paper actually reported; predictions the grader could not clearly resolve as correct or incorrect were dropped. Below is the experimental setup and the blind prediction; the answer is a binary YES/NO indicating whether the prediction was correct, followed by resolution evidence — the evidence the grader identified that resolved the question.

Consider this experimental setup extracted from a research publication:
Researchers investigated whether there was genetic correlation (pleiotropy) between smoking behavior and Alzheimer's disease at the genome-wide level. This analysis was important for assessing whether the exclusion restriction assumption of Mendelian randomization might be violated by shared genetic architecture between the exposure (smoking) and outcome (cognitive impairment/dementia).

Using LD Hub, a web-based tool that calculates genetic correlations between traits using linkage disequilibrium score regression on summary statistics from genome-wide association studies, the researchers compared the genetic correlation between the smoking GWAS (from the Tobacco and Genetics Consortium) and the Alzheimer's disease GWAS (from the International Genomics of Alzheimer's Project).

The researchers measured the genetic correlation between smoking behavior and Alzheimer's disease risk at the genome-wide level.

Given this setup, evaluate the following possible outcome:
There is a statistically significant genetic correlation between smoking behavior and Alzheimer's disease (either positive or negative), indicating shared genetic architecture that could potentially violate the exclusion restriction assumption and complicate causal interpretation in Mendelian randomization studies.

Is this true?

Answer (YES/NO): NO